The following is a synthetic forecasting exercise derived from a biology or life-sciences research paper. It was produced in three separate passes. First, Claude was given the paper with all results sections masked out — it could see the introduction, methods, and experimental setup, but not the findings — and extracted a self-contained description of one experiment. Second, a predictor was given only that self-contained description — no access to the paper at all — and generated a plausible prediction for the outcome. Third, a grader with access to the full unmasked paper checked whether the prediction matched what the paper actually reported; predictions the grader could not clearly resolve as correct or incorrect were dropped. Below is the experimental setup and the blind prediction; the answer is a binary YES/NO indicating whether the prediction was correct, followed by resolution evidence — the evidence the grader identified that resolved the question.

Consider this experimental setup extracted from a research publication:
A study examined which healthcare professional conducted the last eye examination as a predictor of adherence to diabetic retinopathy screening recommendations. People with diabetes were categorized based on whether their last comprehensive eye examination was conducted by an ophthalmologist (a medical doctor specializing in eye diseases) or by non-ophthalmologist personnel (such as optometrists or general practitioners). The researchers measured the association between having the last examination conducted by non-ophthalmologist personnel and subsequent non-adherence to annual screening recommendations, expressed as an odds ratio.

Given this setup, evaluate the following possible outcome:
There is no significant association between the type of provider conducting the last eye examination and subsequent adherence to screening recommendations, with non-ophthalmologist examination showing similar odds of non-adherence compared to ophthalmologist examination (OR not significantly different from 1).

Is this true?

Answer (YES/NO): NO